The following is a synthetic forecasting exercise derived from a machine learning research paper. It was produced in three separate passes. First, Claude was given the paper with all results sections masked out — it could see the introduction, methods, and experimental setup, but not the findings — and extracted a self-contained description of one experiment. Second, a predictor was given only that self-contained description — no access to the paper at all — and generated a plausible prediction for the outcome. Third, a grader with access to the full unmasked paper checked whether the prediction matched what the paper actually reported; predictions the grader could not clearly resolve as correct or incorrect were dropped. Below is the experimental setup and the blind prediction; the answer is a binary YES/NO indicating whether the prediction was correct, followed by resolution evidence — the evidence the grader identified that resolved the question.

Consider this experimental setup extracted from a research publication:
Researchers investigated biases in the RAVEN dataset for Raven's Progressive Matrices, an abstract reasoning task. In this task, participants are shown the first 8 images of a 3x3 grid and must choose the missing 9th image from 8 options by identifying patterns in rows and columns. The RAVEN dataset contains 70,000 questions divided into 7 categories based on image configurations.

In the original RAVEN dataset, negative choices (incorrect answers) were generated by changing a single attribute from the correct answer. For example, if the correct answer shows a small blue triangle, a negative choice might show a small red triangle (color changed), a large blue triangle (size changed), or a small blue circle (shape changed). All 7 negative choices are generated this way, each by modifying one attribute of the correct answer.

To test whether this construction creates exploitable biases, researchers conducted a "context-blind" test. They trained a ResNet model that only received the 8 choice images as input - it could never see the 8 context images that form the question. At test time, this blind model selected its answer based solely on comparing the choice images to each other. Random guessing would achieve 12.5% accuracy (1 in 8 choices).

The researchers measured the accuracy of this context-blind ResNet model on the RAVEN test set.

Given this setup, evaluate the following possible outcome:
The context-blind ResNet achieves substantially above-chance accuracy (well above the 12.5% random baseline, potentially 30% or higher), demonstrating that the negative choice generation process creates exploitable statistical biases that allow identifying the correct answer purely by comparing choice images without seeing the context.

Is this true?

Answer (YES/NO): YES